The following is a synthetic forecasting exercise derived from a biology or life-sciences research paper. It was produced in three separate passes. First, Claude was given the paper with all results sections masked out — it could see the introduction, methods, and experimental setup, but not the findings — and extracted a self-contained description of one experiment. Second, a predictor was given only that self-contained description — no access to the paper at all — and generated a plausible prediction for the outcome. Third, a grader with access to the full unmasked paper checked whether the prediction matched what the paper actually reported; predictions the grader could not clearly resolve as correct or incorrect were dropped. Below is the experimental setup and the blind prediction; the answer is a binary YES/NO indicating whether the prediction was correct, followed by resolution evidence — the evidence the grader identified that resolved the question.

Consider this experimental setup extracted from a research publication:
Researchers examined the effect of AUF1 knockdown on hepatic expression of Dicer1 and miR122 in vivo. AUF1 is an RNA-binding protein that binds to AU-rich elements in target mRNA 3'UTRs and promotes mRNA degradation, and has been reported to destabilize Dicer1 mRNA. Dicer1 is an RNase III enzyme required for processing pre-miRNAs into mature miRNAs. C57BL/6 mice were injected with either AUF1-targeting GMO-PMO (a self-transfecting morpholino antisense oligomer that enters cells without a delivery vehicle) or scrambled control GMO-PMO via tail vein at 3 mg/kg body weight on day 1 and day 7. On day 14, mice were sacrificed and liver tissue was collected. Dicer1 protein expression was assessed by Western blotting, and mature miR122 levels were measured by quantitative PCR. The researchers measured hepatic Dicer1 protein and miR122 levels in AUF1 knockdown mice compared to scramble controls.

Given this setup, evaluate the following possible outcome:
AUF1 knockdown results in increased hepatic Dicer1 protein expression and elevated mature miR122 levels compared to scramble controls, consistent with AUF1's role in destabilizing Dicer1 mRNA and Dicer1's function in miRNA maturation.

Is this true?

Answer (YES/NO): YES